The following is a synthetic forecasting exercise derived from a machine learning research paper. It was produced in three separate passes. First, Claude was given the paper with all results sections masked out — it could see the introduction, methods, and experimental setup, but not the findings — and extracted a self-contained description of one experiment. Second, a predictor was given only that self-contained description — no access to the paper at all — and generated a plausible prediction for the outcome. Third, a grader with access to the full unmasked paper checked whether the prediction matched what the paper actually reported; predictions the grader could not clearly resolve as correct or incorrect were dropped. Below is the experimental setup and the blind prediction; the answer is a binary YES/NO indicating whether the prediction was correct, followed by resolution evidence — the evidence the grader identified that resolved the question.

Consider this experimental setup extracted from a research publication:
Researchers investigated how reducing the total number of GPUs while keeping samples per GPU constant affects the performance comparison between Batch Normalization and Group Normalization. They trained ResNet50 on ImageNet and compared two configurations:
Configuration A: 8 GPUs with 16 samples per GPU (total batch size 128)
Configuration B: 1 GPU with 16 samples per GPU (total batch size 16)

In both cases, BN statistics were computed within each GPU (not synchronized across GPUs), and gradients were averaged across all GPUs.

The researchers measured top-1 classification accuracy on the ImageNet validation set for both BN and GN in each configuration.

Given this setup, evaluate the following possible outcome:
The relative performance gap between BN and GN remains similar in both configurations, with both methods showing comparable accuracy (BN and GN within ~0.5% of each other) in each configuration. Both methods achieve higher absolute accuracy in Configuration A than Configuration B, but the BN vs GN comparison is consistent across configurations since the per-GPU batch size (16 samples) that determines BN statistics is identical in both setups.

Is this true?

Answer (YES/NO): NO